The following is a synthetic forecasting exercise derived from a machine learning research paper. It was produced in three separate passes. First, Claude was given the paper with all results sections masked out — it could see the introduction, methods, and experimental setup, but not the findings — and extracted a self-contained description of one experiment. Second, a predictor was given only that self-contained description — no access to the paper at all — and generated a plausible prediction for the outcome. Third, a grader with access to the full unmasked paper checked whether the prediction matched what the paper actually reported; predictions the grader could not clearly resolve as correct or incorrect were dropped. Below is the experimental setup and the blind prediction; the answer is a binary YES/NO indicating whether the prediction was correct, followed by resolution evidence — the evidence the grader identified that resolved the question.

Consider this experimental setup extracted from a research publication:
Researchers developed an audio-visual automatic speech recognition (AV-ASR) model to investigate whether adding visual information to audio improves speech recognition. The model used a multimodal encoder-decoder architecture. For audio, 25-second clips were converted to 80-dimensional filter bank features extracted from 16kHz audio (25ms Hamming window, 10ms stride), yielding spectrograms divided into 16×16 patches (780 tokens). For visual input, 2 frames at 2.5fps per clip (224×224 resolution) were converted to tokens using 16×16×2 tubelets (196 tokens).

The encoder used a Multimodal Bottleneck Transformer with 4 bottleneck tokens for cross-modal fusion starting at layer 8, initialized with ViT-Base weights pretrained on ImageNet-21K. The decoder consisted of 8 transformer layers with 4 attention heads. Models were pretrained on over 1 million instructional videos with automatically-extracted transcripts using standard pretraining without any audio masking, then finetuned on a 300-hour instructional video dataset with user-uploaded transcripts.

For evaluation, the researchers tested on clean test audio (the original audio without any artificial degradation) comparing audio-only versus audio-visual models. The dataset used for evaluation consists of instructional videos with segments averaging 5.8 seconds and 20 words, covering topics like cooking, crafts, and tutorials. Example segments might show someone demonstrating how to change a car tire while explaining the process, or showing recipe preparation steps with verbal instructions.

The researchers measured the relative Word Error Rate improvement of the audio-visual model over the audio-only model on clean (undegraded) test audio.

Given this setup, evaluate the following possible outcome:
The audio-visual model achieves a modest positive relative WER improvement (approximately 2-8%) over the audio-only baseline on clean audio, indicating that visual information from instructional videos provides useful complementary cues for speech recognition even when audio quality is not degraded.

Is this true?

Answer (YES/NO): NO